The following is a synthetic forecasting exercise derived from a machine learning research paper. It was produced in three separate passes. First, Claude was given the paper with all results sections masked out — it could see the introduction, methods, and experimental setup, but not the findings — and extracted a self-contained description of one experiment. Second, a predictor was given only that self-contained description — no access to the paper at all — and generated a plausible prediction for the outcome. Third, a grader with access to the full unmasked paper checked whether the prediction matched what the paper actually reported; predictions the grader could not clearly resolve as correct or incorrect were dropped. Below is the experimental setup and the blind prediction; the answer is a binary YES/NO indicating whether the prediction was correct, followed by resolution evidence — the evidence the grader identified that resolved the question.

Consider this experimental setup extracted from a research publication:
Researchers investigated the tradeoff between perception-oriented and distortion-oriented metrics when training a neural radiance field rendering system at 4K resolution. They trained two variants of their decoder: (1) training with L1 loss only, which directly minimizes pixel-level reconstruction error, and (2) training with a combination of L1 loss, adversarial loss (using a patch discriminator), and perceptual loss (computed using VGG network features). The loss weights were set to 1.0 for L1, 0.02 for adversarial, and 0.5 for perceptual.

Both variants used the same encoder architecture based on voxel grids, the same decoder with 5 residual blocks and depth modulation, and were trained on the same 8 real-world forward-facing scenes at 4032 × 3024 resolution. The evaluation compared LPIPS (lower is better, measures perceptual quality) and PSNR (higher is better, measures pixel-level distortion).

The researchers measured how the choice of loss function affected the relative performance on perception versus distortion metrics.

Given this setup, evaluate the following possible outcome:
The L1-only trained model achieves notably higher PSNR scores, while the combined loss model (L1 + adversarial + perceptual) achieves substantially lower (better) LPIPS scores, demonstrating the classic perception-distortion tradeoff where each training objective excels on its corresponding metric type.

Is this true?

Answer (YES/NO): YES